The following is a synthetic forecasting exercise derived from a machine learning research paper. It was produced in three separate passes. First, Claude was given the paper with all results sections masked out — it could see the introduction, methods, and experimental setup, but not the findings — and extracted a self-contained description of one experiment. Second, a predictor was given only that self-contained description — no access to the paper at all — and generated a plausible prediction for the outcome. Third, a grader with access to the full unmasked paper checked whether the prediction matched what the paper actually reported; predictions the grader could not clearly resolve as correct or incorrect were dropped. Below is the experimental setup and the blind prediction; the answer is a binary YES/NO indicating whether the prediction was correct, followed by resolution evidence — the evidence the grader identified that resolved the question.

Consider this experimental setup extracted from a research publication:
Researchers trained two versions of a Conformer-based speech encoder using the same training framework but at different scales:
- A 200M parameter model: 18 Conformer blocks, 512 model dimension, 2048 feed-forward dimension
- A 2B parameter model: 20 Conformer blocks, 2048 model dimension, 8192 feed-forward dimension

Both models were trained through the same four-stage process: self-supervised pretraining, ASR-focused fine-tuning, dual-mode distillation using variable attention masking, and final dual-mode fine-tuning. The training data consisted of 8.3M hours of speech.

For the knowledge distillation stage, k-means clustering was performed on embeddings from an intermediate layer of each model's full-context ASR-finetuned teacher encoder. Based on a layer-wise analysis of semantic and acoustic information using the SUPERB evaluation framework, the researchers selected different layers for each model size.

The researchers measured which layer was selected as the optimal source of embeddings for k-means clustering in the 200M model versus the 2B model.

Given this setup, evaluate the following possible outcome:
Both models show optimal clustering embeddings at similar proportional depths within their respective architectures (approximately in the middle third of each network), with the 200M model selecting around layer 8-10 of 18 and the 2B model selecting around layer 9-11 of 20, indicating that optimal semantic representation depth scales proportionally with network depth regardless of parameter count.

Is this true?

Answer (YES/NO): NO